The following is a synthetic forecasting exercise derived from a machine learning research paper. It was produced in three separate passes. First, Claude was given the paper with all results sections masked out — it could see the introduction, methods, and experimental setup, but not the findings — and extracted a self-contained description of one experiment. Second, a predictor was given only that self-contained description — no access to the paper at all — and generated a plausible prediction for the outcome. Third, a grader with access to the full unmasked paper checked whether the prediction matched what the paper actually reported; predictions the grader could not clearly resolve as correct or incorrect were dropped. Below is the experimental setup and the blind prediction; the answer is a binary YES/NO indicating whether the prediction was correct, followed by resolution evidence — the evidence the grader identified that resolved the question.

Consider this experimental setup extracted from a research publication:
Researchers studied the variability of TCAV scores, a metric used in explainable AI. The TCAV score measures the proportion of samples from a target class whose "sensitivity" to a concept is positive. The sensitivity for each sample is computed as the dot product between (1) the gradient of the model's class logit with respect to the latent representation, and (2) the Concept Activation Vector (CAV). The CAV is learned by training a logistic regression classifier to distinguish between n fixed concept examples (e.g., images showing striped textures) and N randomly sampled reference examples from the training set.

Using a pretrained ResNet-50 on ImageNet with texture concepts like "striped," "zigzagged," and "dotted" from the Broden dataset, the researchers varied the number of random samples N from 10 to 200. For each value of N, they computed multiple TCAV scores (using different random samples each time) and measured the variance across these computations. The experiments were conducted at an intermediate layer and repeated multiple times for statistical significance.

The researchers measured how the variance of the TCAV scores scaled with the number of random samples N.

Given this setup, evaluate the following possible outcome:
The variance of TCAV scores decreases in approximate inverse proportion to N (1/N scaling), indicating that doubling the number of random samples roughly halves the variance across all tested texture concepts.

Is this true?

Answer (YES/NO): NO